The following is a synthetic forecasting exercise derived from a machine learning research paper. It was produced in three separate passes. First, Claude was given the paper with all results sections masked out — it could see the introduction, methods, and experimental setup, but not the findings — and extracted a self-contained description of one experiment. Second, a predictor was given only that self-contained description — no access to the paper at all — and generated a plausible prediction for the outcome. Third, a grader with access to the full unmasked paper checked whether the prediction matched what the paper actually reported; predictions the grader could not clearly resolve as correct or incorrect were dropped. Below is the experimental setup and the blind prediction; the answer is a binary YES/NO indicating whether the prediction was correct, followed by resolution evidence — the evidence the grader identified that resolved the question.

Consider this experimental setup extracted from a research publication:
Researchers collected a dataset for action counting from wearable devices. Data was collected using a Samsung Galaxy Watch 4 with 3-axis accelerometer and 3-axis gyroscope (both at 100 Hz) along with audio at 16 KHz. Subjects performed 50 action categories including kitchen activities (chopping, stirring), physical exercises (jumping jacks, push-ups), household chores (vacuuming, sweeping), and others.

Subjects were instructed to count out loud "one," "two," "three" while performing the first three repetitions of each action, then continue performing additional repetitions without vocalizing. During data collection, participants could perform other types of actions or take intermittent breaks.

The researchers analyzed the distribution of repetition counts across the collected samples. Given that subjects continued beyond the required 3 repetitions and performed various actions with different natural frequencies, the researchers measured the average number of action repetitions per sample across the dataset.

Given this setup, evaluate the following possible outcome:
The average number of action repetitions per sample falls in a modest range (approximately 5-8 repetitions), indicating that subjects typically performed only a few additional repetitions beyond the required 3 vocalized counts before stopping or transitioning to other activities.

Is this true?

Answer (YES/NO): NO